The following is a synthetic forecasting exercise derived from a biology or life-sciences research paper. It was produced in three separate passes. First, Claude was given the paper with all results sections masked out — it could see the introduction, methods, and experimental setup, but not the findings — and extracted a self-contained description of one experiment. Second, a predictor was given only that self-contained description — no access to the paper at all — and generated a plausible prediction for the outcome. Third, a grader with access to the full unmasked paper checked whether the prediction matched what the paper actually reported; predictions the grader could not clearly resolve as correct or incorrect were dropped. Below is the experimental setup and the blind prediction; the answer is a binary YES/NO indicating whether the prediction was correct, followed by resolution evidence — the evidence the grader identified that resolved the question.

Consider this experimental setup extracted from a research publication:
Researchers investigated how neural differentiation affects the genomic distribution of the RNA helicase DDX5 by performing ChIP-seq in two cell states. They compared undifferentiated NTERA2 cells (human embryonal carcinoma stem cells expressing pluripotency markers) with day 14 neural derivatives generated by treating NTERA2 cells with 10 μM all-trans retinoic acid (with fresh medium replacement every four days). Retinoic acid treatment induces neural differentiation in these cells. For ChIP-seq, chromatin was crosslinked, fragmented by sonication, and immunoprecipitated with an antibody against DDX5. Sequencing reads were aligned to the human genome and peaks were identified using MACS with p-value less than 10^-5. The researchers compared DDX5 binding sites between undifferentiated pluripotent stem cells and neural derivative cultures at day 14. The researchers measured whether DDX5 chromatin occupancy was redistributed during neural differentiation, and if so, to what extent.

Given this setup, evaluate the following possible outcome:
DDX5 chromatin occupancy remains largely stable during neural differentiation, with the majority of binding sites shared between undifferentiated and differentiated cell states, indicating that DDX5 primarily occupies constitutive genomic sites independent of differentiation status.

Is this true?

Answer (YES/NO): NO